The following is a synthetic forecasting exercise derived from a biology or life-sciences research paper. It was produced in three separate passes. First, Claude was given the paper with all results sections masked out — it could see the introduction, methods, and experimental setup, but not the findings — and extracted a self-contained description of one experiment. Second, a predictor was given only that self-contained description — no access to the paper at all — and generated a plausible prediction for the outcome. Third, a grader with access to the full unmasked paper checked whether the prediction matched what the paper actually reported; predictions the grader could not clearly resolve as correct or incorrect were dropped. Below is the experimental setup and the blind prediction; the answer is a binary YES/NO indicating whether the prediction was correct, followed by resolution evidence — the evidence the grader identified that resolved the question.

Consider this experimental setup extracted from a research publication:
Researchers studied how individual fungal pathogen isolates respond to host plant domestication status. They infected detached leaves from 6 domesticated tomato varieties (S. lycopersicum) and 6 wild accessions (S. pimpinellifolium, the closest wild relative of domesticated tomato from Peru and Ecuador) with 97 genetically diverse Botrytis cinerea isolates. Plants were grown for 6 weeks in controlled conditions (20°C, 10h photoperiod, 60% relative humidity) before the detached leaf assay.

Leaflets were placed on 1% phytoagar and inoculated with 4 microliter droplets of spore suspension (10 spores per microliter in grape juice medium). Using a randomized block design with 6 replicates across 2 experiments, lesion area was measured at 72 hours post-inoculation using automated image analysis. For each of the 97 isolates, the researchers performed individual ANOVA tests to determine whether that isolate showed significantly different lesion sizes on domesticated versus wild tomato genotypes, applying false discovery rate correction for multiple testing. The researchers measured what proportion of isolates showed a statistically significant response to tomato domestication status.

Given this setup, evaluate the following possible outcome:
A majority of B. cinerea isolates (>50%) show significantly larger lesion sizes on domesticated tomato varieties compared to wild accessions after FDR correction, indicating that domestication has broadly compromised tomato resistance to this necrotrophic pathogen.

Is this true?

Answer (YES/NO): NO